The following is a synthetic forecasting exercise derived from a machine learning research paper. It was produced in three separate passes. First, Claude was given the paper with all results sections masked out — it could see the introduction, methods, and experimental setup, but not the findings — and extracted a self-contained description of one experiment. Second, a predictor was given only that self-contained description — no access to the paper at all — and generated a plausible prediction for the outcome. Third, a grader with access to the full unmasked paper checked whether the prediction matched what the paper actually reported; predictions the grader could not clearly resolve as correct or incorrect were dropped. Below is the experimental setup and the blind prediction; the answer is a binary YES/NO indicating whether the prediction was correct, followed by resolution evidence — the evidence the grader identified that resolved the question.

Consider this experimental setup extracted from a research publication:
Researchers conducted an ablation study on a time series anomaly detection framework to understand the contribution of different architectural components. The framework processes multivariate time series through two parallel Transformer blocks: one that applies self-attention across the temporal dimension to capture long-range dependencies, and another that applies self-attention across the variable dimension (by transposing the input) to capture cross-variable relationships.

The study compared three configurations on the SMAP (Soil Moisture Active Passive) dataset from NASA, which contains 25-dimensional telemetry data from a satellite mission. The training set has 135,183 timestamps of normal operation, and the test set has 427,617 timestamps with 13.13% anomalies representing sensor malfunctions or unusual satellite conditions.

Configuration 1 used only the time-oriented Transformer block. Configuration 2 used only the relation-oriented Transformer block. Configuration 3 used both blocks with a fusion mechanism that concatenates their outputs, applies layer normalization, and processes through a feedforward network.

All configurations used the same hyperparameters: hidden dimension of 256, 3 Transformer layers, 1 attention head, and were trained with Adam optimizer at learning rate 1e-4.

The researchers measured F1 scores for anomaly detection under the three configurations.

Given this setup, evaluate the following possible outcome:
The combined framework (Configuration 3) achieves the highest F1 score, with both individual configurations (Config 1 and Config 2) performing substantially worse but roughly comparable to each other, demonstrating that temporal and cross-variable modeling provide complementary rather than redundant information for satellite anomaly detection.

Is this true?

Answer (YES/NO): YES